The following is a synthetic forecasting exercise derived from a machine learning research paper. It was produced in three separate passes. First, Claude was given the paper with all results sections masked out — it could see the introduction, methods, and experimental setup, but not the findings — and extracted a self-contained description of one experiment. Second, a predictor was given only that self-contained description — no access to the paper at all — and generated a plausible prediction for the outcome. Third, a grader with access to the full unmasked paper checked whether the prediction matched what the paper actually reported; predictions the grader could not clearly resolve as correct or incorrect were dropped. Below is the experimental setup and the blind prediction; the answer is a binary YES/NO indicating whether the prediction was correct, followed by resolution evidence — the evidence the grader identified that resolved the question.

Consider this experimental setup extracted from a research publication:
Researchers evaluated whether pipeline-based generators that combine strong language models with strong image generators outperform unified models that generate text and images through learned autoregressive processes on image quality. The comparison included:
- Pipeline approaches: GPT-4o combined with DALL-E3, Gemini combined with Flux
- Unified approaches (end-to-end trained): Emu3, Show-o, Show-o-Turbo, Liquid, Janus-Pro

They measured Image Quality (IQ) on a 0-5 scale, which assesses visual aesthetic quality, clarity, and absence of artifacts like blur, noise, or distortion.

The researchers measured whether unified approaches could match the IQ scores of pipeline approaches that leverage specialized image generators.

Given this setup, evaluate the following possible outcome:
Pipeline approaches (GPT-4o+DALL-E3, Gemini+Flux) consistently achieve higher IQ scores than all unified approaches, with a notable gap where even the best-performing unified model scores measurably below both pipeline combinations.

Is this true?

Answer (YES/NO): YES